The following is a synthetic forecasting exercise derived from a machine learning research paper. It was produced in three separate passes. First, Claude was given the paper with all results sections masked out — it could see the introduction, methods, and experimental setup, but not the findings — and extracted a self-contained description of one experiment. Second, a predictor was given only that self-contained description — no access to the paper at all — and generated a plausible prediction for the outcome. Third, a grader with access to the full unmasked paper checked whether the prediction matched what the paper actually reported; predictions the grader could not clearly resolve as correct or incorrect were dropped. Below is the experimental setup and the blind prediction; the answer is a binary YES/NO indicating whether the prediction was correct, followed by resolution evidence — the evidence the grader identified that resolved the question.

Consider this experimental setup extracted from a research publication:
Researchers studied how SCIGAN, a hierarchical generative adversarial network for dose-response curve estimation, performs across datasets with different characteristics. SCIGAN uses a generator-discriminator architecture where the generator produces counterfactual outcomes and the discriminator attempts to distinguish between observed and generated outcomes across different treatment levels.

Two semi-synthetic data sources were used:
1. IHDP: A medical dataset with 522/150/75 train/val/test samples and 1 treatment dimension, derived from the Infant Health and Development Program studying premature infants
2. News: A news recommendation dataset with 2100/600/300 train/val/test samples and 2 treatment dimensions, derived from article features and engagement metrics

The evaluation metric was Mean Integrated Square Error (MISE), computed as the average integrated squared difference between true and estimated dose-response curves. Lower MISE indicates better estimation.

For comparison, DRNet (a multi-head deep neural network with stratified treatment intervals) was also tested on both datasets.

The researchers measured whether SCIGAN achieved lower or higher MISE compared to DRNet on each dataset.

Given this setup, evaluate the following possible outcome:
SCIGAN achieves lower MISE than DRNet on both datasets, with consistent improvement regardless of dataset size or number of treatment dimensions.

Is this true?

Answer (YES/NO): NO